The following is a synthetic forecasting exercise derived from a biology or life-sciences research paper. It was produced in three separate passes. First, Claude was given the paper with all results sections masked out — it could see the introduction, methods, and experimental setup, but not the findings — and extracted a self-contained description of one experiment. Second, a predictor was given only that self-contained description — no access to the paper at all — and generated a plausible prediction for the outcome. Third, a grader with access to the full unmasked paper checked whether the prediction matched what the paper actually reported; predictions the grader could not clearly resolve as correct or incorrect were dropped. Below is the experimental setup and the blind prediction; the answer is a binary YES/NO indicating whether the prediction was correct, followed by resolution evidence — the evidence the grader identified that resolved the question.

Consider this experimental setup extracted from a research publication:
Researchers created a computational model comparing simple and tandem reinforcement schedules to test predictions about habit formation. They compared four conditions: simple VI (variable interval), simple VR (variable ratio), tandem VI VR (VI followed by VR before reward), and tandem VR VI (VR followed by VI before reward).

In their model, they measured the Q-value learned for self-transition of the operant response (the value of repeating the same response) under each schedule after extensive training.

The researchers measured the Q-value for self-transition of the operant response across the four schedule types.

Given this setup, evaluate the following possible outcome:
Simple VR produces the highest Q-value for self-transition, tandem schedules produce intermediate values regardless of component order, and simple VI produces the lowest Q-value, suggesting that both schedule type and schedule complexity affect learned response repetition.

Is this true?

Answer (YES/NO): NO